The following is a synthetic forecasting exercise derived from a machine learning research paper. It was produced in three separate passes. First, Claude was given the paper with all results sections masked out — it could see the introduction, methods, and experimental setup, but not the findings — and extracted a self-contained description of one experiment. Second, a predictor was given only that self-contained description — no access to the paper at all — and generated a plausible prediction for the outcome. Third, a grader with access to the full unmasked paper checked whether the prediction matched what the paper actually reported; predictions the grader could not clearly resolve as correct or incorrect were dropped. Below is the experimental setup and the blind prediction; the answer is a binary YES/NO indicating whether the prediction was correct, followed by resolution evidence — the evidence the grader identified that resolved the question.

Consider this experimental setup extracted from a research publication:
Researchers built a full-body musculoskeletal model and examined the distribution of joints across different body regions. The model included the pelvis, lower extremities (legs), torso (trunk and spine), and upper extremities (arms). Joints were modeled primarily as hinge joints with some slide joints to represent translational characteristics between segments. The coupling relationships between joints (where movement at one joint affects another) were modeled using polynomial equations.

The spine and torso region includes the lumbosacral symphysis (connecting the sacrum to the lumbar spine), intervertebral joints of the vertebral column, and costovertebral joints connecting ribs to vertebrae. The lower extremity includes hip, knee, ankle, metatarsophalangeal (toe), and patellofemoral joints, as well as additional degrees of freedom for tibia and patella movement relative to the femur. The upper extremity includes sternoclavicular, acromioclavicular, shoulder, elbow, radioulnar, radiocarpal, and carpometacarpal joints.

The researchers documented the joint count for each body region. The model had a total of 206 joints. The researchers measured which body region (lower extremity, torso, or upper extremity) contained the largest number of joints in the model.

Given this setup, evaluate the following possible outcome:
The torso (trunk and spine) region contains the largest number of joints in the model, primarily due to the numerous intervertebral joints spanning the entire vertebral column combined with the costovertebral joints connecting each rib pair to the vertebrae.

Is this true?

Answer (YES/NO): YES